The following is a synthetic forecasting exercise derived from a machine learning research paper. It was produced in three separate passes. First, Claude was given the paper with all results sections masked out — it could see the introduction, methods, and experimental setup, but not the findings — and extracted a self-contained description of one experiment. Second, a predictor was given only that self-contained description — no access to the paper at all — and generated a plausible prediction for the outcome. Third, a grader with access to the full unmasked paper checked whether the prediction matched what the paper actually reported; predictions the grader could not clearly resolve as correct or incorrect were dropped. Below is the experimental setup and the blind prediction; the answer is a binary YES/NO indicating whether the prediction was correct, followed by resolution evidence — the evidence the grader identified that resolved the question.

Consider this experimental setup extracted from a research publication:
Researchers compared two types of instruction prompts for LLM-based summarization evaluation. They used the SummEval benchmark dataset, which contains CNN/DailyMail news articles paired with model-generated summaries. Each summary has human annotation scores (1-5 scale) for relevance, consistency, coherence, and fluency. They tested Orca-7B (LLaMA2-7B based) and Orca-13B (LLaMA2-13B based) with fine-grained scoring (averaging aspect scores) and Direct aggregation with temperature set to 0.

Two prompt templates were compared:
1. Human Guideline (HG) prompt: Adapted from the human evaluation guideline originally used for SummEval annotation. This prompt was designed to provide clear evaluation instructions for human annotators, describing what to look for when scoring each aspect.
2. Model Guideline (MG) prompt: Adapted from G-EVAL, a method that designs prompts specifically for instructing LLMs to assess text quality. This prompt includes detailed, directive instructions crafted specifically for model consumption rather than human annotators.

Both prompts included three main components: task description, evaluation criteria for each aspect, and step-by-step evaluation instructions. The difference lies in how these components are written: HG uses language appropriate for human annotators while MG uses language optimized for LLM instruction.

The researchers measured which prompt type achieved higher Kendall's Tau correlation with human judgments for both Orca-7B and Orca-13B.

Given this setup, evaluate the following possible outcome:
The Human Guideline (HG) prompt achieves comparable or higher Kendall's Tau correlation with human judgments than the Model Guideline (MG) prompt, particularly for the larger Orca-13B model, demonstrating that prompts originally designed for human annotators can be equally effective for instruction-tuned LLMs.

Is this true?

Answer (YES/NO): YES